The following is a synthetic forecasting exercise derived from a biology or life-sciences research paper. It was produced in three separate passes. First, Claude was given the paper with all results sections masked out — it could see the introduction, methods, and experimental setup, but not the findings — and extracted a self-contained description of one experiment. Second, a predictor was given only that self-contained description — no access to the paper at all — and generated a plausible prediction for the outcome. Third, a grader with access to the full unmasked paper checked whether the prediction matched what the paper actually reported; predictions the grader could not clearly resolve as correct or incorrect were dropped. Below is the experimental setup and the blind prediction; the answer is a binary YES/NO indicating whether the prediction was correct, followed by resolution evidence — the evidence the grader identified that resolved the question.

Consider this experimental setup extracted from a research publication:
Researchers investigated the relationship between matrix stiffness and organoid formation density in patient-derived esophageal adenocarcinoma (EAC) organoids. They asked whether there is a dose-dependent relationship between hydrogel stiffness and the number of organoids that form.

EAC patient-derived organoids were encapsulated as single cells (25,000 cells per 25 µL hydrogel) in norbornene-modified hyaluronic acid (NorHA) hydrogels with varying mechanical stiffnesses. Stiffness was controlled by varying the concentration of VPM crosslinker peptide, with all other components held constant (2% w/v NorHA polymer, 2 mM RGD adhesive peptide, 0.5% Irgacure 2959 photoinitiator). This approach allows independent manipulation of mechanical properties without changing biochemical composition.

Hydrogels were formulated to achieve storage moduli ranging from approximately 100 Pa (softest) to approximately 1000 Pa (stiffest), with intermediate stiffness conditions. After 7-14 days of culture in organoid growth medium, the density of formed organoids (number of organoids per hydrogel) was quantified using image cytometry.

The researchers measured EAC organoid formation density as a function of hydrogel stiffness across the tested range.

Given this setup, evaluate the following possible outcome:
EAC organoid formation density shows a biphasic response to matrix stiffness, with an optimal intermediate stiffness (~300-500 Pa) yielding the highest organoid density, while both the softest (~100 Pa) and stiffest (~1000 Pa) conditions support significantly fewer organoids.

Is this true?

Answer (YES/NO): NO